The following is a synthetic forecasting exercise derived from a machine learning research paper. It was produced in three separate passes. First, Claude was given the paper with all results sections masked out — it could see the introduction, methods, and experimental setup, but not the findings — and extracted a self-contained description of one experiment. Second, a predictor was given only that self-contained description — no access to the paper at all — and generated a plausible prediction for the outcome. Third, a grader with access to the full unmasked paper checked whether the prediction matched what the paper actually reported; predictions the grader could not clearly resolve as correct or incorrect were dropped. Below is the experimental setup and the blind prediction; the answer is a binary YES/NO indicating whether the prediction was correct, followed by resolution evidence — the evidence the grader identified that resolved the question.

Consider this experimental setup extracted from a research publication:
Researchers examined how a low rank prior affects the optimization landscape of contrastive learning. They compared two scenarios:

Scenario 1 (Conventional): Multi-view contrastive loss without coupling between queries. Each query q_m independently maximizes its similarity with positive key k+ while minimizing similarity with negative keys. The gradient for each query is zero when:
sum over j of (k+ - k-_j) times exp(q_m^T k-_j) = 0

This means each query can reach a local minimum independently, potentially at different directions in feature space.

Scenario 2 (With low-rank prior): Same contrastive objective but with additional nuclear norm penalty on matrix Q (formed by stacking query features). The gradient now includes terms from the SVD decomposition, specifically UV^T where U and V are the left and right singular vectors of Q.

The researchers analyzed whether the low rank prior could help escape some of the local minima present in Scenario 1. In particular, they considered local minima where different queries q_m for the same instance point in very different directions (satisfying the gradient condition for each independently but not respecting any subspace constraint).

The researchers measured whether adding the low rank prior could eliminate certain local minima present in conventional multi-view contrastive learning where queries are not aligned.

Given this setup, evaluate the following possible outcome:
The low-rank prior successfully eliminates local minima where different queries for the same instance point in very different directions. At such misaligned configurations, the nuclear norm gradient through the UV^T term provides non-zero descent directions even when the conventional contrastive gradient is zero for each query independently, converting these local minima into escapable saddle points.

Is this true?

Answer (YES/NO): YES